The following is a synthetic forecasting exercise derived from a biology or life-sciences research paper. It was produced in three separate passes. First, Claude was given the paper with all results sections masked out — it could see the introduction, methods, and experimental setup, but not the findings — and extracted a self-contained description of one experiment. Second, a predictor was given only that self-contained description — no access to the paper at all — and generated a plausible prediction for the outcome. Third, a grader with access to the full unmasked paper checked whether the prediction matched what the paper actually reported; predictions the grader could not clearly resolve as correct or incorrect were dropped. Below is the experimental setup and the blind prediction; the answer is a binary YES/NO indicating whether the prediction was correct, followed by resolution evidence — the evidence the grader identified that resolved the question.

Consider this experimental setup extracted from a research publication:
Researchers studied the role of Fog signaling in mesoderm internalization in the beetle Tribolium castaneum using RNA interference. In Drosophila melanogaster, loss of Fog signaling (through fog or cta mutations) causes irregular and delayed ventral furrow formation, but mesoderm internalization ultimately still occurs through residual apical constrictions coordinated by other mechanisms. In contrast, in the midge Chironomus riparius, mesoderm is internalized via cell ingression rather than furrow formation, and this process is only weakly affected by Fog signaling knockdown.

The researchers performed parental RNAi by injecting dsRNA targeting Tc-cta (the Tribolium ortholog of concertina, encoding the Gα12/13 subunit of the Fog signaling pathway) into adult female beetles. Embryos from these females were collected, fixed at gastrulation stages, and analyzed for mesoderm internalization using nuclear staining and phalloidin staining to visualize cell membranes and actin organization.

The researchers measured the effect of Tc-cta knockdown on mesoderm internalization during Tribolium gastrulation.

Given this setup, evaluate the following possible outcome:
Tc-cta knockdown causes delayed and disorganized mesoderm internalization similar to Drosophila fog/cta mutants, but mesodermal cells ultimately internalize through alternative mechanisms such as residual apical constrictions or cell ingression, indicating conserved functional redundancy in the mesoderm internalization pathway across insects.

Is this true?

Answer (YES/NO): YES